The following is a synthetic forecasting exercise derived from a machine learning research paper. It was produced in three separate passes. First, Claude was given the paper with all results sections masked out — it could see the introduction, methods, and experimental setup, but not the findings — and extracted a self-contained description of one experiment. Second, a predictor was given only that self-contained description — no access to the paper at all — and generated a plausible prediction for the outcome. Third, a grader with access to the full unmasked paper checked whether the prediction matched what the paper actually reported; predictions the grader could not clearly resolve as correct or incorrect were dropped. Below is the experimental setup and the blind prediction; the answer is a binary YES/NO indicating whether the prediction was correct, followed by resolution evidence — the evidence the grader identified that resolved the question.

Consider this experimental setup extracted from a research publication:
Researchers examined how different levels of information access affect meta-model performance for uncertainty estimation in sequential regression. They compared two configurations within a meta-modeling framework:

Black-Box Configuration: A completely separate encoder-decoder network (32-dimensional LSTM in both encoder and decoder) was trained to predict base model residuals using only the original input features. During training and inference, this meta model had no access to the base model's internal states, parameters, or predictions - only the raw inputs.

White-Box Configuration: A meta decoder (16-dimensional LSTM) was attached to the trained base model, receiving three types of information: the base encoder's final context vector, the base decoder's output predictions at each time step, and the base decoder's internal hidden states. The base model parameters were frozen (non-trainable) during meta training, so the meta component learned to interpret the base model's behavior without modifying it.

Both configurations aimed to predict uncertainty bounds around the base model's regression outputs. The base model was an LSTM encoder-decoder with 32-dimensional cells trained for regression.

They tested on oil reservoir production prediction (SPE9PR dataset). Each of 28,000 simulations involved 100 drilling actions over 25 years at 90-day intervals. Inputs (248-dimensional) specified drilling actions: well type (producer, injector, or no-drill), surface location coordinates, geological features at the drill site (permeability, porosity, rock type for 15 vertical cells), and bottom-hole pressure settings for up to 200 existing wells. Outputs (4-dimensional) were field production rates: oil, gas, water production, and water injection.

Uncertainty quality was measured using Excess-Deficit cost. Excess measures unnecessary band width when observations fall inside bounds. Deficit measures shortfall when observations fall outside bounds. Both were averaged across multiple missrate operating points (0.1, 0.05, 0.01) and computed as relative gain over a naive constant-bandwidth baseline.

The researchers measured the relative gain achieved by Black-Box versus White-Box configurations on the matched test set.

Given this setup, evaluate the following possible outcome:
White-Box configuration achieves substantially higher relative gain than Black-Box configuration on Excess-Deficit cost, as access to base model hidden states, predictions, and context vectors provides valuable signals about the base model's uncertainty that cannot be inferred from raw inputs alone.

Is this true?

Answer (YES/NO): YES